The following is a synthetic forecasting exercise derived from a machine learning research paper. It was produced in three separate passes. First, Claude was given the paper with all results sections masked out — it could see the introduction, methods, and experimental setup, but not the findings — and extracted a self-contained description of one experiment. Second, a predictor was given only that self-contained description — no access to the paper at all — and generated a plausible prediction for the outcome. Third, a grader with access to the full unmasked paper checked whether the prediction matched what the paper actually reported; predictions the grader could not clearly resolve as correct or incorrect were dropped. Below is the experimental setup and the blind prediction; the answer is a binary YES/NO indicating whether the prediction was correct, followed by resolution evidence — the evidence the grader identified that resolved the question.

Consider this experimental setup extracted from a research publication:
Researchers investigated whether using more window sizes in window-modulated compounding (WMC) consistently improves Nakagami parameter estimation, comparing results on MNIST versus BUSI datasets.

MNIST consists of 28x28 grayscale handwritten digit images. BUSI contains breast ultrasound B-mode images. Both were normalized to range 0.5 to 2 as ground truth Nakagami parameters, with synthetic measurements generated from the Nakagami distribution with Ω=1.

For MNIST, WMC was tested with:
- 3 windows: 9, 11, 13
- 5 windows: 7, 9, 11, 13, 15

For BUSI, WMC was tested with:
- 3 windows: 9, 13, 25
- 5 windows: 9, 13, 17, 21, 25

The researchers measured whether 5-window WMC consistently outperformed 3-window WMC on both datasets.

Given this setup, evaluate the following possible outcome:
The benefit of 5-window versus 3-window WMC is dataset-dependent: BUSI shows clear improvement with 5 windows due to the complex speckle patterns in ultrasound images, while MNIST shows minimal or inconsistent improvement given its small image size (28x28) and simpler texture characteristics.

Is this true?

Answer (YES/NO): NO